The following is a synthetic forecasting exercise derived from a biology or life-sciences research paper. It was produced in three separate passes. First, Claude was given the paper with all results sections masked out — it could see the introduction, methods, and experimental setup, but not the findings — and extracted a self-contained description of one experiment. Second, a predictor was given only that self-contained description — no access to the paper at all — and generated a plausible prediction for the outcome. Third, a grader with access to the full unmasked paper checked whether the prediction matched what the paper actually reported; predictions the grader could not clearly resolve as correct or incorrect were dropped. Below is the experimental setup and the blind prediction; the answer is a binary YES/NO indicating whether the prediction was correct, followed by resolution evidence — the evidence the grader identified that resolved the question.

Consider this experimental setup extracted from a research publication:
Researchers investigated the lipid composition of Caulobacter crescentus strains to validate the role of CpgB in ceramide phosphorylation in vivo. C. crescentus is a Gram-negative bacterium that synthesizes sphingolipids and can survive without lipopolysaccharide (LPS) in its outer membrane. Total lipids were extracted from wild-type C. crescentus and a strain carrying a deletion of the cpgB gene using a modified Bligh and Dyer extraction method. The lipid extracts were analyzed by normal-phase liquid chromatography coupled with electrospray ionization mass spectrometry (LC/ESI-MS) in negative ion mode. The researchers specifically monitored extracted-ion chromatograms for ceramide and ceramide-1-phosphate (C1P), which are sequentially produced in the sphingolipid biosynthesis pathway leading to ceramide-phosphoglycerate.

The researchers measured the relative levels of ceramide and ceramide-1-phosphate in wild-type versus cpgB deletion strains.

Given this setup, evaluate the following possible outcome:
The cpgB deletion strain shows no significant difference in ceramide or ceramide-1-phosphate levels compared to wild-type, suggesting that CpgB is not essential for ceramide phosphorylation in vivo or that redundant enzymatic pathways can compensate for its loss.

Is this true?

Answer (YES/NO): NO